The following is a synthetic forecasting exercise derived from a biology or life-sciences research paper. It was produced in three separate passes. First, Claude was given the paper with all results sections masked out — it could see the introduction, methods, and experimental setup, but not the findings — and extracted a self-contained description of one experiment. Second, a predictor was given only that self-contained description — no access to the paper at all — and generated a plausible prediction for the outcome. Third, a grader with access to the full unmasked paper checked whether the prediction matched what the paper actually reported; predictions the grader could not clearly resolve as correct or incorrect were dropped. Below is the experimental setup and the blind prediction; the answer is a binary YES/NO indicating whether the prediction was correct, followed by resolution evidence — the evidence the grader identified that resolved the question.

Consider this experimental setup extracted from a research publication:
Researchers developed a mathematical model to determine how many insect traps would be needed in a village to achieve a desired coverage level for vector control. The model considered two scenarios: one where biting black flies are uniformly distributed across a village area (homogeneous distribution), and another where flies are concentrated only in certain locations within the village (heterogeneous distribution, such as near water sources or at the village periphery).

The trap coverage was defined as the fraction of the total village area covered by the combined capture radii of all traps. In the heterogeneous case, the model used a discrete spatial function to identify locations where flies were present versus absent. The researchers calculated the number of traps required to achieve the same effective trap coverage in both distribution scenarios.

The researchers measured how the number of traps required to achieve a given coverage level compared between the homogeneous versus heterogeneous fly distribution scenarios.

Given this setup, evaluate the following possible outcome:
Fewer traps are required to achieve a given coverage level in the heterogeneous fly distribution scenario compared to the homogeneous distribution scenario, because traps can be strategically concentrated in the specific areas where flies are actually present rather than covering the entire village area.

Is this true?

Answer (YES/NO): YES